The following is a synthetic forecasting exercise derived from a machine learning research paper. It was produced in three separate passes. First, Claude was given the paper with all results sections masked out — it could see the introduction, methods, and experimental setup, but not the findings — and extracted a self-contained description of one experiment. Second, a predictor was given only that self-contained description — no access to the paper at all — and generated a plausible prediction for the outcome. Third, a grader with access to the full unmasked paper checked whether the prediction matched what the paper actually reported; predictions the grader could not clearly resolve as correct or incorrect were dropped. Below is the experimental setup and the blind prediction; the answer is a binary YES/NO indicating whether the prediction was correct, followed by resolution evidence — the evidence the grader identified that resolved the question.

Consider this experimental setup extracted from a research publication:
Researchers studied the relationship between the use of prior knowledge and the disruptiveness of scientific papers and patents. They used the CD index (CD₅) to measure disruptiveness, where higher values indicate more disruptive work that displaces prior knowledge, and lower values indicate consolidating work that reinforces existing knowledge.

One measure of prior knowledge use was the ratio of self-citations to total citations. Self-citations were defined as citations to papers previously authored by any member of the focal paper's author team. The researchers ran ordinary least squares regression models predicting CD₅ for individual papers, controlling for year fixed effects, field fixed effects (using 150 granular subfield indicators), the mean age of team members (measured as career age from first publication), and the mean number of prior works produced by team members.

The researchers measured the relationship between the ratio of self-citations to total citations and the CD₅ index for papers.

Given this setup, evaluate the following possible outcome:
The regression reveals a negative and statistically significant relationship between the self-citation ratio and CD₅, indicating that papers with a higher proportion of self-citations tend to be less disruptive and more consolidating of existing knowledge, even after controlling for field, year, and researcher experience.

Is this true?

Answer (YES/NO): YES